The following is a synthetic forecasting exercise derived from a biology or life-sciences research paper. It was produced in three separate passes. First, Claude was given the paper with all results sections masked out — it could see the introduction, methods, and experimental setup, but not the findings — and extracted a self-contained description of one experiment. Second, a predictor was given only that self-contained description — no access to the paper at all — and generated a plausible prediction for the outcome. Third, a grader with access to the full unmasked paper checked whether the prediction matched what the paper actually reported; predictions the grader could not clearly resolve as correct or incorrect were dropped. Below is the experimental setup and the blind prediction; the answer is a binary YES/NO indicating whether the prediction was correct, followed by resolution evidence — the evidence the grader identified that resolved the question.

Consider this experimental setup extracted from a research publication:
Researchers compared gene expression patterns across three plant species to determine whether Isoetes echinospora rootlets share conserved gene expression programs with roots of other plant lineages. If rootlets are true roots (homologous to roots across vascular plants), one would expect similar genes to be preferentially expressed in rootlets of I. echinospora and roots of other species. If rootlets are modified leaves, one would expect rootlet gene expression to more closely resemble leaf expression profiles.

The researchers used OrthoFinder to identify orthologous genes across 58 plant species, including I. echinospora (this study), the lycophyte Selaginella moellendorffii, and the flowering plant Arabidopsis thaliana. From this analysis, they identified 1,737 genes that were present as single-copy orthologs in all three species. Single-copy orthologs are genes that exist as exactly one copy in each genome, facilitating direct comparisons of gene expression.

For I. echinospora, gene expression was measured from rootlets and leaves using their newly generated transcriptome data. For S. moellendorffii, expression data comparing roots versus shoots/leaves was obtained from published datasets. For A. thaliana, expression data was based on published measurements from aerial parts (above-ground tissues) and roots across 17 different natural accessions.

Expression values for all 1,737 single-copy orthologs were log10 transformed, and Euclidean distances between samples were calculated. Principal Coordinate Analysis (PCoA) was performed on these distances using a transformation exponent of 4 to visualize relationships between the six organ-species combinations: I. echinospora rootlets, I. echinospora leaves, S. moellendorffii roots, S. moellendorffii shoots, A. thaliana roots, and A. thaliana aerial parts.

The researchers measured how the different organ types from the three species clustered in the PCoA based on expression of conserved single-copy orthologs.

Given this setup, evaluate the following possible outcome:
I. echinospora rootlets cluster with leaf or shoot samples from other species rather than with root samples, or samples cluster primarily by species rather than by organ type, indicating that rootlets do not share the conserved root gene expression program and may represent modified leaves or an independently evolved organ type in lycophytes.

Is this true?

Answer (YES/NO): NO